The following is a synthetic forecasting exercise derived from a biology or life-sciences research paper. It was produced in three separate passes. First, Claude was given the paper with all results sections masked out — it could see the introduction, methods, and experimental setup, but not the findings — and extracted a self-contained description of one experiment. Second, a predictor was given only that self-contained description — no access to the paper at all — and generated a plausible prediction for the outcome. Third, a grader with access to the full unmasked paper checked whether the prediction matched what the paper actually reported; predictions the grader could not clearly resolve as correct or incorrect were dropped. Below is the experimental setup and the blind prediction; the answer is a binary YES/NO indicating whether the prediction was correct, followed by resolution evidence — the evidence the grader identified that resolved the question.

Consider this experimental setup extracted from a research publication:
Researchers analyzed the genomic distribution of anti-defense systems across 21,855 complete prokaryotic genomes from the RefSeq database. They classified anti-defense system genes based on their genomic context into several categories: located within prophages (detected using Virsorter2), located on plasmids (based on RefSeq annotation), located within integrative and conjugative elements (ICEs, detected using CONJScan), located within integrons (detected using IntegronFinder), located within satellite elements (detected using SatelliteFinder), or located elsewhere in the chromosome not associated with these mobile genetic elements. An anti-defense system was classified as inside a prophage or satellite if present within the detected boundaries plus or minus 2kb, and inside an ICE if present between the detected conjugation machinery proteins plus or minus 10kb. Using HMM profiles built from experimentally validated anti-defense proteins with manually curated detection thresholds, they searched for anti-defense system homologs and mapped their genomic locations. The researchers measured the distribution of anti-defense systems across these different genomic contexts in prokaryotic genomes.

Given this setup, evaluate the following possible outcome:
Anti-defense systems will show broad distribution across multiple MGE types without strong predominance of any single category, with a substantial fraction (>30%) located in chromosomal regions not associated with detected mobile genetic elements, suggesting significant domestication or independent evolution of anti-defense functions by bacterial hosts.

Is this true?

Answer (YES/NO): NO